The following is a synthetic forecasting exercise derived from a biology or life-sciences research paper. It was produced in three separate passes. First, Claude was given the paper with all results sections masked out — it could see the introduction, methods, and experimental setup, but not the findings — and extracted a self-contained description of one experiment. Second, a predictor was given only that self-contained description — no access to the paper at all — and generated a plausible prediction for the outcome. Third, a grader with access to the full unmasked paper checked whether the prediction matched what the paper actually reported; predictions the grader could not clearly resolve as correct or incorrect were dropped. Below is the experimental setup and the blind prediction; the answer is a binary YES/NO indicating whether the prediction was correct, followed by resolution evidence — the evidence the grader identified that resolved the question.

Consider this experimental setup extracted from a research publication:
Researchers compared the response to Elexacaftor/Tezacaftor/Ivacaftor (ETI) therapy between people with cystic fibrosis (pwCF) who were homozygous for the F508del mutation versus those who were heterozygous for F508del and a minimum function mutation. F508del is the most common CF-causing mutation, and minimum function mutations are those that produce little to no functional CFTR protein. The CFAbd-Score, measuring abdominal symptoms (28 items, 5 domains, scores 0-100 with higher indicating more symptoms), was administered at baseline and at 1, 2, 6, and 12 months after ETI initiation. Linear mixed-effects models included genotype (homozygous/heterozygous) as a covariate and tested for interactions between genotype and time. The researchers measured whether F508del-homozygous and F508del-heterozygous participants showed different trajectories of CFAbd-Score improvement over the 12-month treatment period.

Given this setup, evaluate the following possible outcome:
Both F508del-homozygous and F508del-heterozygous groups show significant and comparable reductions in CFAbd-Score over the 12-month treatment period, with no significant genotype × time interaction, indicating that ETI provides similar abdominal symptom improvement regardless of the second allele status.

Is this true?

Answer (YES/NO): YES